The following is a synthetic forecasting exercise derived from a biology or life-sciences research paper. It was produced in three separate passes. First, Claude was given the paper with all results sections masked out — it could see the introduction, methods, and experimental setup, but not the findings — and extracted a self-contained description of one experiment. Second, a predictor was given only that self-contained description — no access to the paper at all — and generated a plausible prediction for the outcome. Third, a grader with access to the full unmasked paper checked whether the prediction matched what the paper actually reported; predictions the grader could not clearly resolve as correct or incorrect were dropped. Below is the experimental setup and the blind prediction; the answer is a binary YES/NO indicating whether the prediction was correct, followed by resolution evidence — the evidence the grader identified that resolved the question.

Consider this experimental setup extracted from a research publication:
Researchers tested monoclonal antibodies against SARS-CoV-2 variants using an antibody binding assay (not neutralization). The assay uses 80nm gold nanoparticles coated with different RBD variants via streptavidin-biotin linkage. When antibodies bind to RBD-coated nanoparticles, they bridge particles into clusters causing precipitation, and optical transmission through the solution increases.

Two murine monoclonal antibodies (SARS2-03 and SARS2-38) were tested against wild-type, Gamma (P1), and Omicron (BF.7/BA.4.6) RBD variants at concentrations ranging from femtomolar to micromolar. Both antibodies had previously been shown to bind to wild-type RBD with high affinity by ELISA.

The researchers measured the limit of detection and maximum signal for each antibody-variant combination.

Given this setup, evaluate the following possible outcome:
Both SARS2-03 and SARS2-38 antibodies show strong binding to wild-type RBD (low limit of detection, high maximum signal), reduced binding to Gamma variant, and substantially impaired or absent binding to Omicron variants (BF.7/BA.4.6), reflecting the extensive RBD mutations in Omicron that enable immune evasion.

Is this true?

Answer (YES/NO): NO